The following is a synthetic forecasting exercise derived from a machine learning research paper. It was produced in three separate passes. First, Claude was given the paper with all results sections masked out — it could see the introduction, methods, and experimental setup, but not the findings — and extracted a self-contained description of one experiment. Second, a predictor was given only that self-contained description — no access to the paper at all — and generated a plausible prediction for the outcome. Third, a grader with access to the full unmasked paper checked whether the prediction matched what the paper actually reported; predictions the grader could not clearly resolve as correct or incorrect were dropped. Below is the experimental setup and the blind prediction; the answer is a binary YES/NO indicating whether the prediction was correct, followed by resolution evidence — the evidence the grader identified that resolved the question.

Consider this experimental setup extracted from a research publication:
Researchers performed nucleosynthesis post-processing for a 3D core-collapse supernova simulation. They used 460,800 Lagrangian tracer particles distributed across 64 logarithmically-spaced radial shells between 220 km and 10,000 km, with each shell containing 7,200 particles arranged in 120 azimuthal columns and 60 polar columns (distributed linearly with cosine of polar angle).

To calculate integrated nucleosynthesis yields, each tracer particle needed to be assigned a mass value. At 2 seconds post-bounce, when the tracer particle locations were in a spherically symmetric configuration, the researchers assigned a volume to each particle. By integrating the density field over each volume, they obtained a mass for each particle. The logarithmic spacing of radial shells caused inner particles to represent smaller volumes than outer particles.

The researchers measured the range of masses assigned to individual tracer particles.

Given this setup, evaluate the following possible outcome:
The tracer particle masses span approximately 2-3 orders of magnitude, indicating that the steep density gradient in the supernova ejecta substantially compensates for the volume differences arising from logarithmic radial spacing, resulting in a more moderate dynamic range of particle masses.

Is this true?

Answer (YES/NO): NO